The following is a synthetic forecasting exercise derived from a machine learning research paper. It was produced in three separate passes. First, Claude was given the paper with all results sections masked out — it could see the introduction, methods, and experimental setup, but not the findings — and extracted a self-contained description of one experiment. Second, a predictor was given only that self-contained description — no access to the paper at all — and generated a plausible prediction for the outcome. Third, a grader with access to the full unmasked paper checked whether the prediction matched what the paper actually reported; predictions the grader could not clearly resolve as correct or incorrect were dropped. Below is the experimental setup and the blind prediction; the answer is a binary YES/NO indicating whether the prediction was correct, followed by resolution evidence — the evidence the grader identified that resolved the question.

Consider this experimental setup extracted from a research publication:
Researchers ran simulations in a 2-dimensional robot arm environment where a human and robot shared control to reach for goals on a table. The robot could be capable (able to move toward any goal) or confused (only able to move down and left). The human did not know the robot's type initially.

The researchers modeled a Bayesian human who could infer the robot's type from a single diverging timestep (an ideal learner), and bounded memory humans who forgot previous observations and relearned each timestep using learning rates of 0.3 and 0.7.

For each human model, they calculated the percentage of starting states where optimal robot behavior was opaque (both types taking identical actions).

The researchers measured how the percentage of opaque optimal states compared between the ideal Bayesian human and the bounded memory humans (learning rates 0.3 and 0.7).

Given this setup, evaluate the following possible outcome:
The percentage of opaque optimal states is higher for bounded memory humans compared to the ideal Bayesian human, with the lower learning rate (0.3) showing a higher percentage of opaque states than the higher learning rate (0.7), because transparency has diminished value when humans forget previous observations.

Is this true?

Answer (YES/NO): YES